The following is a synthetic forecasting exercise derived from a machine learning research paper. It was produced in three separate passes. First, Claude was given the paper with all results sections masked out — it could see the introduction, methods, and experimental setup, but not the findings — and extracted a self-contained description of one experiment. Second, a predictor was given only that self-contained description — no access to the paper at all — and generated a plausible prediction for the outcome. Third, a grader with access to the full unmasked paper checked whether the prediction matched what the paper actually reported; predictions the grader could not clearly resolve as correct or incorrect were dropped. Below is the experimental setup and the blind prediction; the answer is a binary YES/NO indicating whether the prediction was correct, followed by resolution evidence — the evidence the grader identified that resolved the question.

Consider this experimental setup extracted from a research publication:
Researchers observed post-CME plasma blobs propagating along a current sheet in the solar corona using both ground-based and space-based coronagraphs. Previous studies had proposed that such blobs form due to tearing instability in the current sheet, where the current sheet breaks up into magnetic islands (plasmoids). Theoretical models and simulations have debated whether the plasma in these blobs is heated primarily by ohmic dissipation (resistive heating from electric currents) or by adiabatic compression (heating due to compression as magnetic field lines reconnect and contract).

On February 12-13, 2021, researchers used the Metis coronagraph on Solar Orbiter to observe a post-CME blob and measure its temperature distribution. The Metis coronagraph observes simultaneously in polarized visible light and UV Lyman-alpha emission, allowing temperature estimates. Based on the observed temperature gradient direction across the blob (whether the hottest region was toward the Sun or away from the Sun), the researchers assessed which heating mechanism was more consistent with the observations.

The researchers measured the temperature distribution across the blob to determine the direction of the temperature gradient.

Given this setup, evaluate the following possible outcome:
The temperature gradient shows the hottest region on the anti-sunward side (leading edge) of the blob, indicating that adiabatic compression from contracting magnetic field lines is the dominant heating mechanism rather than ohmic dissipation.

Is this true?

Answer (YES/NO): NO